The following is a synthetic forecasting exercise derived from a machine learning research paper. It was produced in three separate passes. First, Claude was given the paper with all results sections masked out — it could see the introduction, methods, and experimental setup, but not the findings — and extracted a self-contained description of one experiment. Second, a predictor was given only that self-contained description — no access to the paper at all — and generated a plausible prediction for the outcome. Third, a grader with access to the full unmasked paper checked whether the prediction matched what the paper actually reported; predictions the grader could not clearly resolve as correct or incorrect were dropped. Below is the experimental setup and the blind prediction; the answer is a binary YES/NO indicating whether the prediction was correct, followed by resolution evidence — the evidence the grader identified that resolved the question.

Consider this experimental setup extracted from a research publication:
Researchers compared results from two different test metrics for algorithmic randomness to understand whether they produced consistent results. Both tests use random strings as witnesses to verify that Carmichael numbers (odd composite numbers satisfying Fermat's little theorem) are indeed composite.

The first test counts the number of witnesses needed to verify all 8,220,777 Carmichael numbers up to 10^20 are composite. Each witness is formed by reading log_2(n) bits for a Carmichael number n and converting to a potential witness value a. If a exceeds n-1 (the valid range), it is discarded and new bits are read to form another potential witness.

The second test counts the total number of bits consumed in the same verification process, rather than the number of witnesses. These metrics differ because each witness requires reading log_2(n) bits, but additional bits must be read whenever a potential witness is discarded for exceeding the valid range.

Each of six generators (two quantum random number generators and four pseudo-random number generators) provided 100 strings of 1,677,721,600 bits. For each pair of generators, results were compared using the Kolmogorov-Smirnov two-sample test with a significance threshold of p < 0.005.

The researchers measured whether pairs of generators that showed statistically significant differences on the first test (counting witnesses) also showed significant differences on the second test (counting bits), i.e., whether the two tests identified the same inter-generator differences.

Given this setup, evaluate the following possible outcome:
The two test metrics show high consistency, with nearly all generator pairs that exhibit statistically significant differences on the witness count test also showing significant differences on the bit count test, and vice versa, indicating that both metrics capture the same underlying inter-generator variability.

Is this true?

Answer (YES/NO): NO